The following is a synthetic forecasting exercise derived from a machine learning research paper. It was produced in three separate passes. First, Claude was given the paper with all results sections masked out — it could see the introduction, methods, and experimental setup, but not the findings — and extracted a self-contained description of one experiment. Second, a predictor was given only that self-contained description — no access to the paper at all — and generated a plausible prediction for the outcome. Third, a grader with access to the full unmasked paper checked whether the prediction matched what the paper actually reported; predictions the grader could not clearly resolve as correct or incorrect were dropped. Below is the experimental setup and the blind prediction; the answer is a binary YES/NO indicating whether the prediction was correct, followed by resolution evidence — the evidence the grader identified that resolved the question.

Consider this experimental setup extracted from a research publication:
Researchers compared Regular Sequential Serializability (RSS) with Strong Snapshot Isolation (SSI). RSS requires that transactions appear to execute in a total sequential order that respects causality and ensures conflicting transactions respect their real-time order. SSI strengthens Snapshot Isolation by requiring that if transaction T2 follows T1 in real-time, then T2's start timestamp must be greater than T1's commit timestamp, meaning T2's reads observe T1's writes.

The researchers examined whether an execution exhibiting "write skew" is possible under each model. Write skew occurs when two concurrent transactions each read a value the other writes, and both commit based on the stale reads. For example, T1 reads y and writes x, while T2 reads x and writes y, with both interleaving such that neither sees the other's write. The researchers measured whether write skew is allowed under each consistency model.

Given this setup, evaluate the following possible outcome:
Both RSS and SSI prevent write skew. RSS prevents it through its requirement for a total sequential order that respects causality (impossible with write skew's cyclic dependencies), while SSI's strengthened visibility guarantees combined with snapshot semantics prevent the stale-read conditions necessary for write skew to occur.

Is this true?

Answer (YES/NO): NO